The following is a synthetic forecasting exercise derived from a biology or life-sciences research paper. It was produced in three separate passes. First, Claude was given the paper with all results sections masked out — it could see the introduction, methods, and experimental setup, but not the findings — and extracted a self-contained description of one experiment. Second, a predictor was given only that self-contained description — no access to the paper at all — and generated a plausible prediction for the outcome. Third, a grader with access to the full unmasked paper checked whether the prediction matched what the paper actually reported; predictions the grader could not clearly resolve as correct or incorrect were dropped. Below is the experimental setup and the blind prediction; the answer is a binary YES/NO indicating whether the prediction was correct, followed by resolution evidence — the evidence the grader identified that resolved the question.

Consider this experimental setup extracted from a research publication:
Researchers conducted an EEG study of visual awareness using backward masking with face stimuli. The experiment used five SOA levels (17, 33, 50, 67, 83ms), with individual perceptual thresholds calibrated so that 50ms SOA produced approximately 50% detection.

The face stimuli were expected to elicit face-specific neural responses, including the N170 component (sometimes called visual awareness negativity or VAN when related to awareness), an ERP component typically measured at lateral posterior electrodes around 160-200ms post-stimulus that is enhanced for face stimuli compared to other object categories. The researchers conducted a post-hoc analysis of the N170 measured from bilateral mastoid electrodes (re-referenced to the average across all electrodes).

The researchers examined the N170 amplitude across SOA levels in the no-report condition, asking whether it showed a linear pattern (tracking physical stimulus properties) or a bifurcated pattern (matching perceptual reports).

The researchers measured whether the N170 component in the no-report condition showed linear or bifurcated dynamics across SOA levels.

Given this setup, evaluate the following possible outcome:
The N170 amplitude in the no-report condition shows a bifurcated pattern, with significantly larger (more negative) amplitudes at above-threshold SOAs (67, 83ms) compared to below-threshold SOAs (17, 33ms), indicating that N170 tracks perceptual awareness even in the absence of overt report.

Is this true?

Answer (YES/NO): NO